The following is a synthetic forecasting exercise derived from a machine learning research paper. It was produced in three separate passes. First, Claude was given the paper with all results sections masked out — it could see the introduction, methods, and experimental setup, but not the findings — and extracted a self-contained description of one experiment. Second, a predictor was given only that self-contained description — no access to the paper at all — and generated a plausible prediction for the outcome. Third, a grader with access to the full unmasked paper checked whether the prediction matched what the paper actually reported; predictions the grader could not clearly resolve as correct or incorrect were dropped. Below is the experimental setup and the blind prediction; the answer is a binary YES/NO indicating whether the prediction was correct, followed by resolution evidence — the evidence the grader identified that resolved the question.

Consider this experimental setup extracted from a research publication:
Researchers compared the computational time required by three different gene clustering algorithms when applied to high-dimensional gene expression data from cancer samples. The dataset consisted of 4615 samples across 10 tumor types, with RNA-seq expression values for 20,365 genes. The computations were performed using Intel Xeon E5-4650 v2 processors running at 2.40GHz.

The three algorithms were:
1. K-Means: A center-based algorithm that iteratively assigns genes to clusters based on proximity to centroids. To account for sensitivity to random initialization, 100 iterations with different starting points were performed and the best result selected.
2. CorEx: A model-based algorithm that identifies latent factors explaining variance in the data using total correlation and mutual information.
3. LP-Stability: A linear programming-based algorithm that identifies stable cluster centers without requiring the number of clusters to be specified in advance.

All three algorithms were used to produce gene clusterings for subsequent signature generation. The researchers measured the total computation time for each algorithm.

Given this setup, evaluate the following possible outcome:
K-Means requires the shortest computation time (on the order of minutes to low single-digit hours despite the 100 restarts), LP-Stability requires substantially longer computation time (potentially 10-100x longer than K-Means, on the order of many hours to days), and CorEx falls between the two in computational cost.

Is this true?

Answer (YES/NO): NO